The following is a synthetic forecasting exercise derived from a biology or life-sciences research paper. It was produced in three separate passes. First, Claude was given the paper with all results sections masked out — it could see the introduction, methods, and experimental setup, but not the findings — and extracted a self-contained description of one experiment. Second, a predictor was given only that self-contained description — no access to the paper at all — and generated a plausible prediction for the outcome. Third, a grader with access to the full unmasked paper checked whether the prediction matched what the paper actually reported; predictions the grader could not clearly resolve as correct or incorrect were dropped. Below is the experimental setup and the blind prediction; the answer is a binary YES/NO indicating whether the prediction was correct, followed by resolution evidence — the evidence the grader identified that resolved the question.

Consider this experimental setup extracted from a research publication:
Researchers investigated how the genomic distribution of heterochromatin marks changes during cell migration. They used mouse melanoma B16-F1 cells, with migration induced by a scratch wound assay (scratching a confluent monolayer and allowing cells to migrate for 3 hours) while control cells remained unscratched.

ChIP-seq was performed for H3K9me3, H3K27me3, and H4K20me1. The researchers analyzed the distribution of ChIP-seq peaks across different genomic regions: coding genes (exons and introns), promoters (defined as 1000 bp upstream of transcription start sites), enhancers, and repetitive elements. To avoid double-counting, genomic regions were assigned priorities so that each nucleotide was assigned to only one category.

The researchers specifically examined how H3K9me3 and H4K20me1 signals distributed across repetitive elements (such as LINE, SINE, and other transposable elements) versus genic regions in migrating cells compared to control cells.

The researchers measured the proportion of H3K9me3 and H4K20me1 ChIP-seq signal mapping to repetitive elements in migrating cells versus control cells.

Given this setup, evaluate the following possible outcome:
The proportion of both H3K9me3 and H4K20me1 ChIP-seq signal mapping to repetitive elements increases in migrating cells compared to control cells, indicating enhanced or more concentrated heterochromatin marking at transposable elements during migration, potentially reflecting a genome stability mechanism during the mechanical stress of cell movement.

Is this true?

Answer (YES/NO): YES